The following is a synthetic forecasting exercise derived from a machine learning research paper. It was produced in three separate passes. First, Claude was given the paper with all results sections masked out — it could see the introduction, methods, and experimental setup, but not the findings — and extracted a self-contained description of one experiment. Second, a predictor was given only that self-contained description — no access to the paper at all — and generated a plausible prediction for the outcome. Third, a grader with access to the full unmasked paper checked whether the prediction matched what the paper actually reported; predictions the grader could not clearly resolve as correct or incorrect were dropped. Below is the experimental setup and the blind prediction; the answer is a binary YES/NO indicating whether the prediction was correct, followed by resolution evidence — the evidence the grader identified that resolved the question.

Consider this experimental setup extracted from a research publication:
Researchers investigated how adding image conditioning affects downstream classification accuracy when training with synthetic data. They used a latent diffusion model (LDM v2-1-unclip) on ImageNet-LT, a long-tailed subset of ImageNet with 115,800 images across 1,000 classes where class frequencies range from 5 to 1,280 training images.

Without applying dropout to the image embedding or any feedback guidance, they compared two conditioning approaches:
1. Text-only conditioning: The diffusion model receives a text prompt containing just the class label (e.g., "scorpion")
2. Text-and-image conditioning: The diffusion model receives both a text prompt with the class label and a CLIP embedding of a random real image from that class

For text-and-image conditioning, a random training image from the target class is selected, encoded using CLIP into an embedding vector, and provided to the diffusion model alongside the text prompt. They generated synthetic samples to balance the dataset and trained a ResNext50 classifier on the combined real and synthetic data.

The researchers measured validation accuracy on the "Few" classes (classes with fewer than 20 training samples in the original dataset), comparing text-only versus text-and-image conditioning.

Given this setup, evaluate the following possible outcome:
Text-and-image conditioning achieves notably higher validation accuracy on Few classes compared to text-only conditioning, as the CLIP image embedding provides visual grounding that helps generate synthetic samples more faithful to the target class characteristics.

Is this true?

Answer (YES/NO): NO